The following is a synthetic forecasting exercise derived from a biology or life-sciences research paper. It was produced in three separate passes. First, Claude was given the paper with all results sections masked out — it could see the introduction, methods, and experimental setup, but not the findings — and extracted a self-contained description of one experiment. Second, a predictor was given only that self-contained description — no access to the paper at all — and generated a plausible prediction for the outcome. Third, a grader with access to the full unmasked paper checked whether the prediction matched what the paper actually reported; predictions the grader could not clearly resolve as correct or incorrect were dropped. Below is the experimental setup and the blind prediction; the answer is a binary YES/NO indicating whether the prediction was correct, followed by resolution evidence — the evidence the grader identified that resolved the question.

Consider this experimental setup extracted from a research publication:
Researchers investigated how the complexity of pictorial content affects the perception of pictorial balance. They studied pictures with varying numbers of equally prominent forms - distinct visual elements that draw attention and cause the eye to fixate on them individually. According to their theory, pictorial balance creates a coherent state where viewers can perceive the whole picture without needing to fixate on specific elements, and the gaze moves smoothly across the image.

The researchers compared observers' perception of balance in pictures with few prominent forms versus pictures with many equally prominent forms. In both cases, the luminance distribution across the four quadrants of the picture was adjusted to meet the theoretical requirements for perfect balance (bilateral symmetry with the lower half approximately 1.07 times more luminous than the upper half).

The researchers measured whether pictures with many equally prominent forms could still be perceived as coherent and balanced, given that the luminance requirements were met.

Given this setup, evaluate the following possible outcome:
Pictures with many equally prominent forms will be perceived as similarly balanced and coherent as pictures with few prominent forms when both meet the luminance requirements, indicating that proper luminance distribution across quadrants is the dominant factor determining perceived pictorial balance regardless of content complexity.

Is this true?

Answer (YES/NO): NO